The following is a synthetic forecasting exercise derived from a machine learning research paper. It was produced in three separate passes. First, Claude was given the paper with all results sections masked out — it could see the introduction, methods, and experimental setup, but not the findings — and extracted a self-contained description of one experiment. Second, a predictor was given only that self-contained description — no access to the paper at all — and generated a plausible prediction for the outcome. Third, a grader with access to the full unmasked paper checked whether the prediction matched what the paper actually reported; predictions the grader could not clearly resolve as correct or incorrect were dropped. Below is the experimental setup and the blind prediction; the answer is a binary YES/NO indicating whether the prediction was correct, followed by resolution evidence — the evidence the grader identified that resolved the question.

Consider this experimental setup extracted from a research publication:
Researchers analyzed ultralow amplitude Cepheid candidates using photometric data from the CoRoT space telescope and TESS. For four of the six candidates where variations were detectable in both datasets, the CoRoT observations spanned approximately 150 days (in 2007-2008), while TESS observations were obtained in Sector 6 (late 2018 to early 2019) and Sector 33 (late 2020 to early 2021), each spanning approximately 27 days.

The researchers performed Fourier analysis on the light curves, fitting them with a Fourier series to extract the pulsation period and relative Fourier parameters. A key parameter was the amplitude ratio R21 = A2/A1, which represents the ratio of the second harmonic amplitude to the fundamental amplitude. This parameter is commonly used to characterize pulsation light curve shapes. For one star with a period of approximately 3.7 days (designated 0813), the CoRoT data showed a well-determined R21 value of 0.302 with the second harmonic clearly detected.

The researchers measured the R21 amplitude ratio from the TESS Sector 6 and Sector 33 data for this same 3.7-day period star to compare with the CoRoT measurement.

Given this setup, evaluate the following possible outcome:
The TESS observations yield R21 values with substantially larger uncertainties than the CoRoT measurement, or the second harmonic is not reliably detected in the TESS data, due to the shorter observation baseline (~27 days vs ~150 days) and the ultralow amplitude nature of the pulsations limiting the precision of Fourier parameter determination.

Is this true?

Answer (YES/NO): YES